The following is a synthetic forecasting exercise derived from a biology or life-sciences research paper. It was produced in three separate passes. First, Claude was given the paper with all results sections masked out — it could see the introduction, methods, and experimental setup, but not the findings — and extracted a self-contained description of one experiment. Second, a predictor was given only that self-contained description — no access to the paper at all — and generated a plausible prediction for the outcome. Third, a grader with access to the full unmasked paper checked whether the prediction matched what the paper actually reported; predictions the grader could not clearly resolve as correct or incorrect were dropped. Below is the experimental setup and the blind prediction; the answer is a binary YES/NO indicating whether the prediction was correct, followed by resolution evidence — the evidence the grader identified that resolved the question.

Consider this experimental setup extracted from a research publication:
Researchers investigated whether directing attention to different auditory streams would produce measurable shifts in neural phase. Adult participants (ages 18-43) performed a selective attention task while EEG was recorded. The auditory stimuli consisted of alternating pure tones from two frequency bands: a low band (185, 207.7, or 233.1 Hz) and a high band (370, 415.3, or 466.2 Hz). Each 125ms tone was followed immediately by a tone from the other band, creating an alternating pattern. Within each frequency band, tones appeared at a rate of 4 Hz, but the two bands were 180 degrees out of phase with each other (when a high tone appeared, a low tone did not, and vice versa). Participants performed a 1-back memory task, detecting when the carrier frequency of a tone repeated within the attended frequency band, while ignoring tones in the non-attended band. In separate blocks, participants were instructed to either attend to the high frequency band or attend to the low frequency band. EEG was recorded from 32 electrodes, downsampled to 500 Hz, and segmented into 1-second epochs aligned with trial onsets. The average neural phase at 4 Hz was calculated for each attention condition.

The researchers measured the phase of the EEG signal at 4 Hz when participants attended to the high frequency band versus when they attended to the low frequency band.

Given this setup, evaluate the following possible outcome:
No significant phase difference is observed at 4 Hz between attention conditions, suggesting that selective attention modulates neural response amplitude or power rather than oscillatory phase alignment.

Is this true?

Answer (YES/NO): NO